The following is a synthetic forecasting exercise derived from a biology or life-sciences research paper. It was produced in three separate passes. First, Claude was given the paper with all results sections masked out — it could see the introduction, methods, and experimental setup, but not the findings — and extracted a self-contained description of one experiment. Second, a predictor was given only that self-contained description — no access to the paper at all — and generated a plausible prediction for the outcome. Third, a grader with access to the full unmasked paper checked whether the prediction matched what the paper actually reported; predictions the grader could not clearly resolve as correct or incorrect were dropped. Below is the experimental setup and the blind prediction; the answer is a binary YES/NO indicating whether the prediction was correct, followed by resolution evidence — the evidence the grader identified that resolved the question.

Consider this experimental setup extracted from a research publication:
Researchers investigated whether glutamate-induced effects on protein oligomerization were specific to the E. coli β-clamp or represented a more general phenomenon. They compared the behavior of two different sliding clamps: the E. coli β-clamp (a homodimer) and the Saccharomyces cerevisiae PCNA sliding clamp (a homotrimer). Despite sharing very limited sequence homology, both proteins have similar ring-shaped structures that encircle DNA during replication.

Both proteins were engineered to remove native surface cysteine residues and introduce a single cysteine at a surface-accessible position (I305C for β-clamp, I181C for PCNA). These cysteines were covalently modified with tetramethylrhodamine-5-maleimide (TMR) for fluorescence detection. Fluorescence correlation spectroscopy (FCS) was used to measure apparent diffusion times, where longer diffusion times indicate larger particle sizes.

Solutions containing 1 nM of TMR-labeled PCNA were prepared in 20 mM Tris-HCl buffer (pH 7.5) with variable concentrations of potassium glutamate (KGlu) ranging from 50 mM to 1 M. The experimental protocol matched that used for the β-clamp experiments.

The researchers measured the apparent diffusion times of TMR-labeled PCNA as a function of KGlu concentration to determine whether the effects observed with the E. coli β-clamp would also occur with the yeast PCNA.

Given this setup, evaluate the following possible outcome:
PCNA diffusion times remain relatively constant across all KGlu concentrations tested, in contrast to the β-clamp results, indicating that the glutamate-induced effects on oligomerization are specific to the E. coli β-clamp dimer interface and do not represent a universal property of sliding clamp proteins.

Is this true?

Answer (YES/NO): NO